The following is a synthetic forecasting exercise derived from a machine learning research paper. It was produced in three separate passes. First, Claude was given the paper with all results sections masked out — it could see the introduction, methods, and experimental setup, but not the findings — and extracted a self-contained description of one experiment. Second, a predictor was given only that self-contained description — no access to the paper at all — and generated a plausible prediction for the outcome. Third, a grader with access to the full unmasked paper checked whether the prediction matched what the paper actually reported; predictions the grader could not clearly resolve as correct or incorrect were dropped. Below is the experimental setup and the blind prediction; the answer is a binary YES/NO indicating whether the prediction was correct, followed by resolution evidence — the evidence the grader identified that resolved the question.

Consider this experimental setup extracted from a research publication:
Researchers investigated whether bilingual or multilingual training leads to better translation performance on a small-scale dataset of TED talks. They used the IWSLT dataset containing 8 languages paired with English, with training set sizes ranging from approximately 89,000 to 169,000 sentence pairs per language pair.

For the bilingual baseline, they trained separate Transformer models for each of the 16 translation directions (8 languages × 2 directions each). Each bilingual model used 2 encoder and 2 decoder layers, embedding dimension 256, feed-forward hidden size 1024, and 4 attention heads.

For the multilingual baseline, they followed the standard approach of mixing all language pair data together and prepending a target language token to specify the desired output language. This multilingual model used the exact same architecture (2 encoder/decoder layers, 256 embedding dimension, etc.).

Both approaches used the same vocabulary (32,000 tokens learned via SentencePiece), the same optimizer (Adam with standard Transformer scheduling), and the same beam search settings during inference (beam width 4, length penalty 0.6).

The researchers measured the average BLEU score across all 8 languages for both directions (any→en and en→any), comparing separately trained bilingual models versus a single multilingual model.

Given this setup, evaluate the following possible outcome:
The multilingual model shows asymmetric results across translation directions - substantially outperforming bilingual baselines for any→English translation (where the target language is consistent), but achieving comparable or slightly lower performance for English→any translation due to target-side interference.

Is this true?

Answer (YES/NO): NO